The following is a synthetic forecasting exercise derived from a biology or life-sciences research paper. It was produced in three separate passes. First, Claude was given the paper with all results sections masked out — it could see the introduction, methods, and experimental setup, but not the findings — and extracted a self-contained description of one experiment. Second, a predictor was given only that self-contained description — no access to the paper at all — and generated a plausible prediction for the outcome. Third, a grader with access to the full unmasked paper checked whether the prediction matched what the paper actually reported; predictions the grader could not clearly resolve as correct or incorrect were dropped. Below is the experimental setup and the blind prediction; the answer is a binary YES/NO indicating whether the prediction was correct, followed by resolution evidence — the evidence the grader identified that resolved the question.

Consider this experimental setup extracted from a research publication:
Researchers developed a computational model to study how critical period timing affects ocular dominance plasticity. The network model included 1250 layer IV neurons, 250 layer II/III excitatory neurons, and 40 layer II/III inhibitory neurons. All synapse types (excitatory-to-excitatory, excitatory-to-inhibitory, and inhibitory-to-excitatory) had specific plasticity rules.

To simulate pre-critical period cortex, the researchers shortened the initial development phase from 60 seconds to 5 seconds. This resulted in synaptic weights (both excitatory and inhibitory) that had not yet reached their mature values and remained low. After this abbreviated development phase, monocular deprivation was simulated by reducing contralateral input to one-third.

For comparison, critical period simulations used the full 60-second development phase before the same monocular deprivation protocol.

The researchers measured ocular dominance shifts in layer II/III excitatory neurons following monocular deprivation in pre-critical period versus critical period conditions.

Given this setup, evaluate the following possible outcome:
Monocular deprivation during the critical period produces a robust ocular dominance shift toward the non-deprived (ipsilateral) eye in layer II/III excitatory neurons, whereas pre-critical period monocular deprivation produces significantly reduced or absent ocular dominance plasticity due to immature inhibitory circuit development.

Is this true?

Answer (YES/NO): YES